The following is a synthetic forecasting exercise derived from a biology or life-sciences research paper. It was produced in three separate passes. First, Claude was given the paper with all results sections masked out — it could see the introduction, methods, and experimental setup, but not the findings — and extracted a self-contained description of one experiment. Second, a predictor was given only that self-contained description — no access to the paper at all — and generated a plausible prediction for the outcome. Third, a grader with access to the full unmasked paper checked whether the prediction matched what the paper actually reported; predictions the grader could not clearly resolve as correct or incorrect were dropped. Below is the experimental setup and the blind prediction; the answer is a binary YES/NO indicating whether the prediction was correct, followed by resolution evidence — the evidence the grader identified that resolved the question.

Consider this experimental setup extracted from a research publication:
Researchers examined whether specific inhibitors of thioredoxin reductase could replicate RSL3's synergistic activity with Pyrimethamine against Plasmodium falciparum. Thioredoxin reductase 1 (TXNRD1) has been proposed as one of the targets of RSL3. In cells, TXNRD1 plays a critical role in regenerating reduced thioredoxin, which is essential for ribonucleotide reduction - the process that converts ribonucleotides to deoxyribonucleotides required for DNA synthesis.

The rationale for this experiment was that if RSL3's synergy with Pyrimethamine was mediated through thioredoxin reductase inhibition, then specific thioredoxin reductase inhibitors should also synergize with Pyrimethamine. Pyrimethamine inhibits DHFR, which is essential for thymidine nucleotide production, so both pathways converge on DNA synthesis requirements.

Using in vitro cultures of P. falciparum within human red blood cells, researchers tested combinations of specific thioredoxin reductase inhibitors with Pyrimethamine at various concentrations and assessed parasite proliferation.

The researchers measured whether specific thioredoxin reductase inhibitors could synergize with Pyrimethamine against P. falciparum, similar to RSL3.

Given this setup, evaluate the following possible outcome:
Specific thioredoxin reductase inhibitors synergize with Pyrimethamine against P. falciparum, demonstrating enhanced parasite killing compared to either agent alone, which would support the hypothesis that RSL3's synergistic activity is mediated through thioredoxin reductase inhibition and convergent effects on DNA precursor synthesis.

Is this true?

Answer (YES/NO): NO